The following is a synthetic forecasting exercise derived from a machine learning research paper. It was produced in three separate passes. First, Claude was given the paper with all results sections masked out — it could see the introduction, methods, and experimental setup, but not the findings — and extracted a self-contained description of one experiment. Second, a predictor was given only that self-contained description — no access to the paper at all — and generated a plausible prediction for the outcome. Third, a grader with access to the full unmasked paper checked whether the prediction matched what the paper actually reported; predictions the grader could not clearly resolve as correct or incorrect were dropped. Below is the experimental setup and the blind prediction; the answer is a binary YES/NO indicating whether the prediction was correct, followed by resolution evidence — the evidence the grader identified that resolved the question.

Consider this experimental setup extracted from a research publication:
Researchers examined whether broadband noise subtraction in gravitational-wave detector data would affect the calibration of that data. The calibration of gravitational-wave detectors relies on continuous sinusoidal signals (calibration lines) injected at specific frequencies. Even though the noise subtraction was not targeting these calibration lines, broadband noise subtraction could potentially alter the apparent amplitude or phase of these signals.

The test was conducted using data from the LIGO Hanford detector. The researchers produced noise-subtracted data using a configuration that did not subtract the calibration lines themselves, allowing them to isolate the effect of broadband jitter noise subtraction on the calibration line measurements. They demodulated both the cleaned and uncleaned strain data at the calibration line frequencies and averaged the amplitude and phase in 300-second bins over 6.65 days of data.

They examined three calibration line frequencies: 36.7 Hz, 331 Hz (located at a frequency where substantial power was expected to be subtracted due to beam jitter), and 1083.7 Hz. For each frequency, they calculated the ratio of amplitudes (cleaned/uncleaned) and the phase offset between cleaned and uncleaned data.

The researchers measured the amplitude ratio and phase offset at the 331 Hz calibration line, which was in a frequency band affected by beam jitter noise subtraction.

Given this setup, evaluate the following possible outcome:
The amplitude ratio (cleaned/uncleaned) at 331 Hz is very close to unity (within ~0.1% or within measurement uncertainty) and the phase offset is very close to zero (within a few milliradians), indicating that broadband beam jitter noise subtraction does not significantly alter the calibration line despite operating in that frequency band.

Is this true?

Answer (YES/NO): YES